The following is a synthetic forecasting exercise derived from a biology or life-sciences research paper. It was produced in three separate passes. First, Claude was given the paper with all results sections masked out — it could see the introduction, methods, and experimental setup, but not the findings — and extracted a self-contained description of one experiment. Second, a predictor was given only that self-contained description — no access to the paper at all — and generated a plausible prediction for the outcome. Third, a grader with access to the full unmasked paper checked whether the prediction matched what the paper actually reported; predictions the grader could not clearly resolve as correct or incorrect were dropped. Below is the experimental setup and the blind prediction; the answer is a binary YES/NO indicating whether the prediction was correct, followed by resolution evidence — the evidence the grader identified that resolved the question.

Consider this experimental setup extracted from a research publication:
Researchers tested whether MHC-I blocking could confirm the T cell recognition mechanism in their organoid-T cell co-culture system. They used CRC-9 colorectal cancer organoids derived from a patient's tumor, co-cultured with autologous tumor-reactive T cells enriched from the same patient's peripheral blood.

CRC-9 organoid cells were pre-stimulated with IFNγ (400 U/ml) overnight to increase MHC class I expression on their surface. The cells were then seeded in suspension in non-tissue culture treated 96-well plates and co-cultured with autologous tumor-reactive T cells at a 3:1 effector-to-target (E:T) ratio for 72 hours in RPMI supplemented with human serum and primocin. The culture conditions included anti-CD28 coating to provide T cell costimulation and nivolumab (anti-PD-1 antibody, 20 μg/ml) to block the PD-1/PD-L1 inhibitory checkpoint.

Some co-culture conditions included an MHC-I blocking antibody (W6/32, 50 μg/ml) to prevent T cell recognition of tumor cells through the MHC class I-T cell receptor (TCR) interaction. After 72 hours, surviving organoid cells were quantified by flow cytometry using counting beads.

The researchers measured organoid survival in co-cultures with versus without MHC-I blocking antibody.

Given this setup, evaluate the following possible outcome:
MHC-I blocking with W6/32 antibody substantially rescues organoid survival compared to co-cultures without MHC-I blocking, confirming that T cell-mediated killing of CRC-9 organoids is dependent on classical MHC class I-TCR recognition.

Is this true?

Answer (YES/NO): YES